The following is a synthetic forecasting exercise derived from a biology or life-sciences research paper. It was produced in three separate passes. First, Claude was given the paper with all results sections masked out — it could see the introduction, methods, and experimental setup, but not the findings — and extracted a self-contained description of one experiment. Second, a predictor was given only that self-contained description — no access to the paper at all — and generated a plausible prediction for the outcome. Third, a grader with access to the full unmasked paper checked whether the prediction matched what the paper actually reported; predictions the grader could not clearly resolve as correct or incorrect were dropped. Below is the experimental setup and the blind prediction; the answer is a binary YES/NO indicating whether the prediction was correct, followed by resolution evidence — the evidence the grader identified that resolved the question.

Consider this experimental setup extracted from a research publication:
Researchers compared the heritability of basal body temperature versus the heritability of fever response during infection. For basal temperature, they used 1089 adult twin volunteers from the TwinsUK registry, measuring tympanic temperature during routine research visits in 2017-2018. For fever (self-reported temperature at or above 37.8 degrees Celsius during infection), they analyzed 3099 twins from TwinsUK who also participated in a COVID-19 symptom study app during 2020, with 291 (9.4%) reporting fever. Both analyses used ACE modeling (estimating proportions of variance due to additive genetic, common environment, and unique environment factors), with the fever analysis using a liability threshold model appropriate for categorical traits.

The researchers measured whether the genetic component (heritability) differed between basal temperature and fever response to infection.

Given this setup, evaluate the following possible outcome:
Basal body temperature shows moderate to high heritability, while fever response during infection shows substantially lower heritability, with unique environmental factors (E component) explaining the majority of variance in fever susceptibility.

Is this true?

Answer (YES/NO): YES